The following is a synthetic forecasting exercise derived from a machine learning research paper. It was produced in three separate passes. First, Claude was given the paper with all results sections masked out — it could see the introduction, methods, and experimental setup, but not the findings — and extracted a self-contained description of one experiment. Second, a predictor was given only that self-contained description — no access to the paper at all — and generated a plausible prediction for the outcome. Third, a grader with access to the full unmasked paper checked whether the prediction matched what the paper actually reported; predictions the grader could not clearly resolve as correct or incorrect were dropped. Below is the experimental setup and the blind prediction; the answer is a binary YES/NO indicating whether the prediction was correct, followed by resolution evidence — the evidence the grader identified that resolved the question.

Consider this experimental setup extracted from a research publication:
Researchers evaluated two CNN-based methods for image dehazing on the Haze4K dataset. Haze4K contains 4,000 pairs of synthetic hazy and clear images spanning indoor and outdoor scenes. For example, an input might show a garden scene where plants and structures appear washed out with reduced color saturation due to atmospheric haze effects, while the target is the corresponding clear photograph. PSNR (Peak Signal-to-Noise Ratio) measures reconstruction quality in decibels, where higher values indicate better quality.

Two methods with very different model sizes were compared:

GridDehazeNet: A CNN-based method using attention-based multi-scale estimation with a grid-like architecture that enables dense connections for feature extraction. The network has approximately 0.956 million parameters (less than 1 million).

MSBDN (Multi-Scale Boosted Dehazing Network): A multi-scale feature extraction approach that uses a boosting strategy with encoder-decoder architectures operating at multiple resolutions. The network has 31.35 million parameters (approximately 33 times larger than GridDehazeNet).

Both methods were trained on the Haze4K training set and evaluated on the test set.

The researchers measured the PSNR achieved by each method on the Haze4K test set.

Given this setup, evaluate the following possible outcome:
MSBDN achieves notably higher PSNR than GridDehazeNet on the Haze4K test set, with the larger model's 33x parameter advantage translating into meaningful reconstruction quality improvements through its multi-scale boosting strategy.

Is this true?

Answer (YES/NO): NO